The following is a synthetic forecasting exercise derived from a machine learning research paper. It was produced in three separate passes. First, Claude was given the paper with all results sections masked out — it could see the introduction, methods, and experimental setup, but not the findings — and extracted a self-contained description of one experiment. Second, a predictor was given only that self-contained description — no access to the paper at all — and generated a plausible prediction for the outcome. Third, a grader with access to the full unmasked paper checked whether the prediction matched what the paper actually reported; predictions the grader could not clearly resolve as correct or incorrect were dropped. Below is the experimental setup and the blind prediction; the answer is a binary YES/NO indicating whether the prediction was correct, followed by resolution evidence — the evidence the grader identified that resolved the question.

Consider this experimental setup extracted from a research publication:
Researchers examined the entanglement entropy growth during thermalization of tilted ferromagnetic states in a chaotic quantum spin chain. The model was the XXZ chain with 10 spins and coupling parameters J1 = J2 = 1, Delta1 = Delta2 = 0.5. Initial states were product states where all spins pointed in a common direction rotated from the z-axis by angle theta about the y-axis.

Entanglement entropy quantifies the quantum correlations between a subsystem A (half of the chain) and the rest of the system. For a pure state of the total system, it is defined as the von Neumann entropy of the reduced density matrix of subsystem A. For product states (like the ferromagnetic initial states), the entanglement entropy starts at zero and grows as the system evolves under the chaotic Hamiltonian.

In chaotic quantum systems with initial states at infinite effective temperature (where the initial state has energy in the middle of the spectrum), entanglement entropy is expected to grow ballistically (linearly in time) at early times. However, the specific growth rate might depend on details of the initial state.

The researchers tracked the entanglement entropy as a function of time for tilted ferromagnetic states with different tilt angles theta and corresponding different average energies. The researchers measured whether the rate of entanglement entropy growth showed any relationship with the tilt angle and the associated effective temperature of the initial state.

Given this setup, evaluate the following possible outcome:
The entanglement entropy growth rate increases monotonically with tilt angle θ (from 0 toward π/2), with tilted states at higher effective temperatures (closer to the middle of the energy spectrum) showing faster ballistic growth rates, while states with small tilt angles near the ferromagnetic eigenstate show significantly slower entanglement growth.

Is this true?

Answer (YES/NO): YES